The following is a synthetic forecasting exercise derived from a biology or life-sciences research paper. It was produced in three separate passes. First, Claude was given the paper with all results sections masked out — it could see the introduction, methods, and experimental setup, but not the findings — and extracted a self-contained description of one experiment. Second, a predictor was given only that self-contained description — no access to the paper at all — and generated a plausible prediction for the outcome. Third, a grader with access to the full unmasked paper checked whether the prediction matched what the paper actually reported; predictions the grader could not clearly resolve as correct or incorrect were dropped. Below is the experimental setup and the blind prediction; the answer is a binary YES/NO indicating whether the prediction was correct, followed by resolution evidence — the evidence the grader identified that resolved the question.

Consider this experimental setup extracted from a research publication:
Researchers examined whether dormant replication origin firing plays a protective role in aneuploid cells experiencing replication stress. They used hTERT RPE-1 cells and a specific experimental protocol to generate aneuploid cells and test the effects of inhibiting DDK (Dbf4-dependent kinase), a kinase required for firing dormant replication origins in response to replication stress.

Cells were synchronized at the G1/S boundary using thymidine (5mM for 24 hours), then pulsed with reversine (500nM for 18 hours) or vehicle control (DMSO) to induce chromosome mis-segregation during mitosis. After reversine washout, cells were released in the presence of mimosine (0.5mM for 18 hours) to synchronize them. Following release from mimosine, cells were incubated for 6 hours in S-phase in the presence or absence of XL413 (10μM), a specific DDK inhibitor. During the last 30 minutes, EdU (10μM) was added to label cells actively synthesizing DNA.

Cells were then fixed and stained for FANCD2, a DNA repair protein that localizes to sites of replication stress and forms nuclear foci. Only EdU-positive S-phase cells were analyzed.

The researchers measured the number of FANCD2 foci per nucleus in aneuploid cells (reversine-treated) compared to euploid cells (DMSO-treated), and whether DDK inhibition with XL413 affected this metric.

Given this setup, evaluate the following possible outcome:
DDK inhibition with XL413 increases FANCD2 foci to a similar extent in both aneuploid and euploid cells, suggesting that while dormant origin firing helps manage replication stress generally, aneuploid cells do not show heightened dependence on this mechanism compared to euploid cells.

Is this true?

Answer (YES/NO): NO